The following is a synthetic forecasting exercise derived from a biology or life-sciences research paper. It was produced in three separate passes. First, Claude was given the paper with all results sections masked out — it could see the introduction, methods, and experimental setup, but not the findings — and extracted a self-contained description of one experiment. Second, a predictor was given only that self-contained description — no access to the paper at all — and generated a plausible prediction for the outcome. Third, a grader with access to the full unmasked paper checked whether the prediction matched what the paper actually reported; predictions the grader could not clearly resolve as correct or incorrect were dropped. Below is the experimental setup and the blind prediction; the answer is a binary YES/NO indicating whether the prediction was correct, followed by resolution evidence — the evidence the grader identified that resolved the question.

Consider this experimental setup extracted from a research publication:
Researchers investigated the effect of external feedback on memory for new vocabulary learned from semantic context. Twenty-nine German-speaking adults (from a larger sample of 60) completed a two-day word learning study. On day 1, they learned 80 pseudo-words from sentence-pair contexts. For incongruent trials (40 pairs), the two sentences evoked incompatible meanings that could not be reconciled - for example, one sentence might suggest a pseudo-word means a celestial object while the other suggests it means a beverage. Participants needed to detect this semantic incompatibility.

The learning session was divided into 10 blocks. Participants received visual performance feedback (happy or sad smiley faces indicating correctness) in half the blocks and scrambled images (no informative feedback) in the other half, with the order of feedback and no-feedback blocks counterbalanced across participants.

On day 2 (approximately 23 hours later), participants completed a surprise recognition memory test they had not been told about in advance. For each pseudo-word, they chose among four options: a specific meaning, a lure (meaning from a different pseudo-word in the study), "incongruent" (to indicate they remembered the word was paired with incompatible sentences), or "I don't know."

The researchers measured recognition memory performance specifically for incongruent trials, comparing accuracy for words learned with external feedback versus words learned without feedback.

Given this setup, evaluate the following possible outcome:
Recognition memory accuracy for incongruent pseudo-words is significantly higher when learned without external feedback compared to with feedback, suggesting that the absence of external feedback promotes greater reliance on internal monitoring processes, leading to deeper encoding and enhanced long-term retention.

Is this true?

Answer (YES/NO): NO